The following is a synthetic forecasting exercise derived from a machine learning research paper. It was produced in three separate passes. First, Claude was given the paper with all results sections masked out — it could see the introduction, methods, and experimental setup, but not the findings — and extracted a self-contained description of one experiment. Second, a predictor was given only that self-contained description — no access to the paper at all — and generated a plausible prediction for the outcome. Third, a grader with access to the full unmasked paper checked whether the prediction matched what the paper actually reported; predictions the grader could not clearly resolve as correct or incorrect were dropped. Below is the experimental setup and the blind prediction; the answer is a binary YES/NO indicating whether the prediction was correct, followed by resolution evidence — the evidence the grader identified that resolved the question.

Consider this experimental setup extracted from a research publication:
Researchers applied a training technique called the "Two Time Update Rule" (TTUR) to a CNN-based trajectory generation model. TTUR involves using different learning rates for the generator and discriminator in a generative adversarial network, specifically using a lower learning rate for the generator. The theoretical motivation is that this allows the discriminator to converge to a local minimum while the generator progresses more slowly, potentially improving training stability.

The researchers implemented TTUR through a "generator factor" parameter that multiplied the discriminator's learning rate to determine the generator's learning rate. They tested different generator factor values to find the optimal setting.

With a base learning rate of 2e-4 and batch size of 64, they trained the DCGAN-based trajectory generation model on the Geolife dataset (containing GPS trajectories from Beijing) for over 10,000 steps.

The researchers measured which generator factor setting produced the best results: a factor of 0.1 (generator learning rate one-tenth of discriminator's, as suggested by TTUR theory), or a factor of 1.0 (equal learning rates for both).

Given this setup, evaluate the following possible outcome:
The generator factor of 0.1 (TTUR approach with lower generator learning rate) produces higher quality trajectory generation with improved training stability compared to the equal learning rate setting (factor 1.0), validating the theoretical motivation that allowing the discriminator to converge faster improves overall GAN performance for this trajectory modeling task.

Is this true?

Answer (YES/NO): NO